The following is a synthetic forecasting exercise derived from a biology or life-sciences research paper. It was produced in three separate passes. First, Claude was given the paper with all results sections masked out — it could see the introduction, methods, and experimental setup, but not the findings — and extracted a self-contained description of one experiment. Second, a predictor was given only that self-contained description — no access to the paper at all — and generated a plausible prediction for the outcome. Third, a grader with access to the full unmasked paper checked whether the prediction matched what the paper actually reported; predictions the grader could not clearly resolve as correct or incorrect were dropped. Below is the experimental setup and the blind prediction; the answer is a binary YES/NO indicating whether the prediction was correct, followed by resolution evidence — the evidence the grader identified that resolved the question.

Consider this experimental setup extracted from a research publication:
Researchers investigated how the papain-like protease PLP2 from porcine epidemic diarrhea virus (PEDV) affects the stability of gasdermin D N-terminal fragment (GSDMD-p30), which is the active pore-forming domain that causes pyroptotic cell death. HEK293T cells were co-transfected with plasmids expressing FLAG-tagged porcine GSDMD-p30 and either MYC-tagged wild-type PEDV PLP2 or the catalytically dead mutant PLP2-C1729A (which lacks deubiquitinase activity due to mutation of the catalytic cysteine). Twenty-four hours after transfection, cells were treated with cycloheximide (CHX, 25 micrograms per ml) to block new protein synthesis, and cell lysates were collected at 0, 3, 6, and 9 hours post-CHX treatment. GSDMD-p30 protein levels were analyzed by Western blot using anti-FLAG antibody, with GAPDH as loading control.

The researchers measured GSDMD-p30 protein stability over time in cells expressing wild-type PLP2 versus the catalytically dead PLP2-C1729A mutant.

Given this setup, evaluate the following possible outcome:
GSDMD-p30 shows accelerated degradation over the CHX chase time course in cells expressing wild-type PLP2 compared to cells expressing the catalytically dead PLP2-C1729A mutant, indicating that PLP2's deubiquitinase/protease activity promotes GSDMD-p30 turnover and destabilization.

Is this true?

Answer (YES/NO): YES